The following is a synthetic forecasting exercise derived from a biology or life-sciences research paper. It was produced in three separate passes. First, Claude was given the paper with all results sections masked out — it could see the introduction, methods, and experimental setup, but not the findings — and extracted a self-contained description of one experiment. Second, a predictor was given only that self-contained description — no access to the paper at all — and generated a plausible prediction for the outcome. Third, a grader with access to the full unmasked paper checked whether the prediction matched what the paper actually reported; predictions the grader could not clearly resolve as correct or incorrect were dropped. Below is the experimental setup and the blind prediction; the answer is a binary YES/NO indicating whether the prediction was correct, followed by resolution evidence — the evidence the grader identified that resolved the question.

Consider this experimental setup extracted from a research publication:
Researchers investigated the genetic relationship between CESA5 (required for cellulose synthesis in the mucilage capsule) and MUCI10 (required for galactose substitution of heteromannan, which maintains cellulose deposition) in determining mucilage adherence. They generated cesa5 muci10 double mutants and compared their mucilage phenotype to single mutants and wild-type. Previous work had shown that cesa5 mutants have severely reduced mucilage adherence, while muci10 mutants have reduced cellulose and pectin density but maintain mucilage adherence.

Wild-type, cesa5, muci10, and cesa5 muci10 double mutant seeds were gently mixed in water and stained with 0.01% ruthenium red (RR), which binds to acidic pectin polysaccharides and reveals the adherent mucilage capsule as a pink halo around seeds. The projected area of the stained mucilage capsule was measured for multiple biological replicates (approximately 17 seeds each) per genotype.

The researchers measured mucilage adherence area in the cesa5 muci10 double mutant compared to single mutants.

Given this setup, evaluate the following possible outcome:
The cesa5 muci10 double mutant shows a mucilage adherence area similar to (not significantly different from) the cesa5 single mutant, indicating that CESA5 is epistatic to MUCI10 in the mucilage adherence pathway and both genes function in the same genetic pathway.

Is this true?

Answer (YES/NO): YES